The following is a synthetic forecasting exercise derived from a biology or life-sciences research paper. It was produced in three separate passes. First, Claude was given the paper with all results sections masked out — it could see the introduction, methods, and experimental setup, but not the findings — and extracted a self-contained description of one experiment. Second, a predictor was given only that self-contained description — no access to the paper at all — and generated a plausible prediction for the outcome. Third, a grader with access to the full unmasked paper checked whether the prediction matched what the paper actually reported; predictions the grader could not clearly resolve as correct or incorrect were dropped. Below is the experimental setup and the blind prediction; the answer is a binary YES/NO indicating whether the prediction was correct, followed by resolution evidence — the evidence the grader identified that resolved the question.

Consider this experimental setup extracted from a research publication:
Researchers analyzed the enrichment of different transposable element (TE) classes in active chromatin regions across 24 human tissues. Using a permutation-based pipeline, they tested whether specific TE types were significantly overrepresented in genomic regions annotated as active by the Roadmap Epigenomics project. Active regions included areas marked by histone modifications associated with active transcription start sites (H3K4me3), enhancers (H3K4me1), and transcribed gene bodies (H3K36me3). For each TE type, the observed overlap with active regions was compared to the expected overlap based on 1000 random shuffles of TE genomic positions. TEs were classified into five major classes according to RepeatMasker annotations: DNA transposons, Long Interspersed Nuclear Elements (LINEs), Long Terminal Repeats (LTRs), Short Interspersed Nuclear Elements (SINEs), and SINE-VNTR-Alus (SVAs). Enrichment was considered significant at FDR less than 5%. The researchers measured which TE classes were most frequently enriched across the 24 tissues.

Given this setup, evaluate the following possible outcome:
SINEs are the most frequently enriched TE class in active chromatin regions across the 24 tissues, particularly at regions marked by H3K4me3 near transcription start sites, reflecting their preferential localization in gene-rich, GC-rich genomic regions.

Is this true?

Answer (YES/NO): NO